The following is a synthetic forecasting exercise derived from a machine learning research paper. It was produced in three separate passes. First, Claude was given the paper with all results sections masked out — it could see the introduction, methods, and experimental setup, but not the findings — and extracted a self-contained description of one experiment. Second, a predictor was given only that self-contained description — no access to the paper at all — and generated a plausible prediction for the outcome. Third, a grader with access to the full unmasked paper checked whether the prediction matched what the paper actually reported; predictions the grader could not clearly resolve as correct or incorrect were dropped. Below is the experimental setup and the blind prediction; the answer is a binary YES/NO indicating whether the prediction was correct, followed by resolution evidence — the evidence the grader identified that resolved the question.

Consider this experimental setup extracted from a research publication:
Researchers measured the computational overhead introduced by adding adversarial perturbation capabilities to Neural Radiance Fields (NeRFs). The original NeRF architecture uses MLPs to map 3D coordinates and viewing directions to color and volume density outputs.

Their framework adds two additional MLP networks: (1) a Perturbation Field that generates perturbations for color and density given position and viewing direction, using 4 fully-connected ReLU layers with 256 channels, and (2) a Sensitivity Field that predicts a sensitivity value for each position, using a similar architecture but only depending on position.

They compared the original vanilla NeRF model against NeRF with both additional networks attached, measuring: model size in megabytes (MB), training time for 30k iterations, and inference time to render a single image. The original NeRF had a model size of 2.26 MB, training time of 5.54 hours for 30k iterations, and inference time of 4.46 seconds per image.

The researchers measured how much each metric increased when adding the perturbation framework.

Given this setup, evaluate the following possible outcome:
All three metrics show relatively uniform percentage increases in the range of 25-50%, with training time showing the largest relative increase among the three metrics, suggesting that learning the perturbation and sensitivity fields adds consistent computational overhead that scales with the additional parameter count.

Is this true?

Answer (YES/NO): NO